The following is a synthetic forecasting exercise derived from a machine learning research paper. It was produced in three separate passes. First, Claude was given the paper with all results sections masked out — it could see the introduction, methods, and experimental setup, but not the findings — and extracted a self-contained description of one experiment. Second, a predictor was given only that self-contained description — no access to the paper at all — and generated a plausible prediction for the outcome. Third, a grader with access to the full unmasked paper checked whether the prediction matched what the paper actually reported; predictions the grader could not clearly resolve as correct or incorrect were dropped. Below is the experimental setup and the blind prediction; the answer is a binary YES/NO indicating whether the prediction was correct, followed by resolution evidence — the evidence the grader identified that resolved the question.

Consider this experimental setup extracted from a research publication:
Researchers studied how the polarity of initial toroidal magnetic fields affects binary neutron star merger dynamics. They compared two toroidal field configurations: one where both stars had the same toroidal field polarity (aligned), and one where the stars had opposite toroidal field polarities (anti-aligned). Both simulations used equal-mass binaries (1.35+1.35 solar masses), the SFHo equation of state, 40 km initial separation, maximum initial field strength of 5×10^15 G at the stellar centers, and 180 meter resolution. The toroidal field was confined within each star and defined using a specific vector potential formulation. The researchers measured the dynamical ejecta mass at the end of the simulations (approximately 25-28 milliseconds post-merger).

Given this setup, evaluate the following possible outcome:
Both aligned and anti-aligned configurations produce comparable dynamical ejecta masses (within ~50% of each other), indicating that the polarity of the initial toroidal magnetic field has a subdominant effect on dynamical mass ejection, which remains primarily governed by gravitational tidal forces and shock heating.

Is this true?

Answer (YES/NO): YES